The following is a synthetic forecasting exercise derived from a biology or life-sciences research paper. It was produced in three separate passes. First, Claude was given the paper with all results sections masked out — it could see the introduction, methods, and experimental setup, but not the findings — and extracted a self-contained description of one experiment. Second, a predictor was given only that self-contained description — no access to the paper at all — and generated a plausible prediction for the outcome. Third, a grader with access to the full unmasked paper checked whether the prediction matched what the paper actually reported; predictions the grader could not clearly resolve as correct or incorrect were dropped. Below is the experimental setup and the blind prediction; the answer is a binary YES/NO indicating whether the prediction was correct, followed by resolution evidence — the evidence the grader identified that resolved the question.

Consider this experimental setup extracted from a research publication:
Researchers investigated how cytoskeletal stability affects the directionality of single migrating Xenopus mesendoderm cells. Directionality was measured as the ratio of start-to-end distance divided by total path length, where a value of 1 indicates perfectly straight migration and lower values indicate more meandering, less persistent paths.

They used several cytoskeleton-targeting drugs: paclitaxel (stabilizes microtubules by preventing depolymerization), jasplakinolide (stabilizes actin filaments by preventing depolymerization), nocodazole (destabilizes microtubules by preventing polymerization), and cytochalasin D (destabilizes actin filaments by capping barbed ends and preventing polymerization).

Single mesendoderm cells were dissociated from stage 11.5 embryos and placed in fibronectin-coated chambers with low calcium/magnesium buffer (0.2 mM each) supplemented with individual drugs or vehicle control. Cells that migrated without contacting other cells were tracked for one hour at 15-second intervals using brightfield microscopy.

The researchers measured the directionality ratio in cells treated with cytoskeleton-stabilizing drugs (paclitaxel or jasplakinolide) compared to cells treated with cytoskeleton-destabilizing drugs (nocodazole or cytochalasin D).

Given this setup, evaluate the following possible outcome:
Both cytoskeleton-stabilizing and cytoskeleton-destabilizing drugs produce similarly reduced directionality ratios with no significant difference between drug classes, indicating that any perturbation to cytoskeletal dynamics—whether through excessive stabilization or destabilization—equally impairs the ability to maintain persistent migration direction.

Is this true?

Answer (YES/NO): NO